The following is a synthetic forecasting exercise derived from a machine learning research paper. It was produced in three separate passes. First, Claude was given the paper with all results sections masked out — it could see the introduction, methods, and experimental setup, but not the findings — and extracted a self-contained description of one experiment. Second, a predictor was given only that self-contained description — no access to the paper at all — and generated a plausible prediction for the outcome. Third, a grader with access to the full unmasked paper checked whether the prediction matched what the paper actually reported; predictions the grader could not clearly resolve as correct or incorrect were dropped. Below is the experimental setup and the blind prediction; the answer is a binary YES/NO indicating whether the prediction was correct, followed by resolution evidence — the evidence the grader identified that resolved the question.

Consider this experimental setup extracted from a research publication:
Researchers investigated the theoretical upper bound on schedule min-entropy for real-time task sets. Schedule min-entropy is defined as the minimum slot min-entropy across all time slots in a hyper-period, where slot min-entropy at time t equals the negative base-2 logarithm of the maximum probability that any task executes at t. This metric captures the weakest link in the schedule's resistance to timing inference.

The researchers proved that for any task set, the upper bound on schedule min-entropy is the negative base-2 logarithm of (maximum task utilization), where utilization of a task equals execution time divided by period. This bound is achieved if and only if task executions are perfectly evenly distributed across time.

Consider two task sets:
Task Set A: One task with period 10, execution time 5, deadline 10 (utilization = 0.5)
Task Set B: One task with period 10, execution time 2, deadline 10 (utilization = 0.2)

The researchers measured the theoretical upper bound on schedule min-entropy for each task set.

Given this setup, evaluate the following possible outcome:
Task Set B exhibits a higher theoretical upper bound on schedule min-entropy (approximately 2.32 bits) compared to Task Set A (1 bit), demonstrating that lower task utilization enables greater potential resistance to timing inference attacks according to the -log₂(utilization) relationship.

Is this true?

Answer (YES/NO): YES